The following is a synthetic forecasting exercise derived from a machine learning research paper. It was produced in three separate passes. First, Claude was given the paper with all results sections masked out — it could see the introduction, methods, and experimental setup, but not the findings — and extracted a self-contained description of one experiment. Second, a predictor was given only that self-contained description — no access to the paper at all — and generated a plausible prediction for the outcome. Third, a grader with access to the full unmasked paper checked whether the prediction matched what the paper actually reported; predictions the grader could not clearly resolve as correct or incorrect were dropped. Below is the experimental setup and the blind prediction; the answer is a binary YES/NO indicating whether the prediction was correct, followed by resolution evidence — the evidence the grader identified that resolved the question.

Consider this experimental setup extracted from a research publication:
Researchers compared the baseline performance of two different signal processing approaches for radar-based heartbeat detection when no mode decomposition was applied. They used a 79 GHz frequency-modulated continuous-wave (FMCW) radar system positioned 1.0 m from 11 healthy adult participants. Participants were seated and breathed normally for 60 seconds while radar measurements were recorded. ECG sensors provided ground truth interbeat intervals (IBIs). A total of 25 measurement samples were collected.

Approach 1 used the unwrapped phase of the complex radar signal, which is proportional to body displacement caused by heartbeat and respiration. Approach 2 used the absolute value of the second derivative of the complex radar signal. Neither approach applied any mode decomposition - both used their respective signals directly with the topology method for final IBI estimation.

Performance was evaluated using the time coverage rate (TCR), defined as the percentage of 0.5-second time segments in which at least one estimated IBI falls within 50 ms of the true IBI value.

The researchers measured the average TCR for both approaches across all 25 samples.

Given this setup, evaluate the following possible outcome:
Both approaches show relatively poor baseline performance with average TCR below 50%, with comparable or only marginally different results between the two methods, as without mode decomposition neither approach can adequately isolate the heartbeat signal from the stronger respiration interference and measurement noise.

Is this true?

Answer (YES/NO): YES